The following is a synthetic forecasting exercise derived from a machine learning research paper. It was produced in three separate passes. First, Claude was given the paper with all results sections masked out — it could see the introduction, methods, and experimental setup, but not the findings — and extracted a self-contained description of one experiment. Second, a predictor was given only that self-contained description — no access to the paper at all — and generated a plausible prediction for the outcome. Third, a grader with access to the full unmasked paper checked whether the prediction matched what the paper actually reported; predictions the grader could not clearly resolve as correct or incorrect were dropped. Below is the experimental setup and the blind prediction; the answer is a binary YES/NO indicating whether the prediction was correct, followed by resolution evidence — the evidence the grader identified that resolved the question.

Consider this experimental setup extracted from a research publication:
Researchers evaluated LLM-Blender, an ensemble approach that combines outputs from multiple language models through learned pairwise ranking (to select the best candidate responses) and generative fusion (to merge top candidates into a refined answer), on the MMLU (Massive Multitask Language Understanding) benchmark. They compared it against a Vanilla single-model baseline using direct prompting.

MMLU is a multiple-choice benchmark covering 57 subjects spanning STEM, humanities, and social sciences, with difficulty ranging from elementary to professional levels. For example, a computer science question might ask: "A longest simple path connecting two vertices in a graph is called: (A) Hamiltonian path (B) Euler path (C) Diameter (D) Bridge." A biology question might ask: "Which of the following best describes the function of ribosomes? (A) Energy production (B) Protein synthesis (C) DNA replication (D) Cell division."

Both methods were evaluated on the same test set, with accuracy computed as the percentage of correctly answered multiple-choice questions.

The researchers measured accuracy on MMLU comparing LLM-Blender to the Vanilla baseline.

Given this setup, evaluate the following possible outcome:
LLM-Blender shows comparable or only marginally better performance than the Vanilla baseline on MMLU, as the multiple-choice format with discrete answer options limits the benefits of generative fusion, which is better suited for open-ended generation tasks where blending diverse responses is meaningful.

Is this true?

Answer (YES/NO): NO